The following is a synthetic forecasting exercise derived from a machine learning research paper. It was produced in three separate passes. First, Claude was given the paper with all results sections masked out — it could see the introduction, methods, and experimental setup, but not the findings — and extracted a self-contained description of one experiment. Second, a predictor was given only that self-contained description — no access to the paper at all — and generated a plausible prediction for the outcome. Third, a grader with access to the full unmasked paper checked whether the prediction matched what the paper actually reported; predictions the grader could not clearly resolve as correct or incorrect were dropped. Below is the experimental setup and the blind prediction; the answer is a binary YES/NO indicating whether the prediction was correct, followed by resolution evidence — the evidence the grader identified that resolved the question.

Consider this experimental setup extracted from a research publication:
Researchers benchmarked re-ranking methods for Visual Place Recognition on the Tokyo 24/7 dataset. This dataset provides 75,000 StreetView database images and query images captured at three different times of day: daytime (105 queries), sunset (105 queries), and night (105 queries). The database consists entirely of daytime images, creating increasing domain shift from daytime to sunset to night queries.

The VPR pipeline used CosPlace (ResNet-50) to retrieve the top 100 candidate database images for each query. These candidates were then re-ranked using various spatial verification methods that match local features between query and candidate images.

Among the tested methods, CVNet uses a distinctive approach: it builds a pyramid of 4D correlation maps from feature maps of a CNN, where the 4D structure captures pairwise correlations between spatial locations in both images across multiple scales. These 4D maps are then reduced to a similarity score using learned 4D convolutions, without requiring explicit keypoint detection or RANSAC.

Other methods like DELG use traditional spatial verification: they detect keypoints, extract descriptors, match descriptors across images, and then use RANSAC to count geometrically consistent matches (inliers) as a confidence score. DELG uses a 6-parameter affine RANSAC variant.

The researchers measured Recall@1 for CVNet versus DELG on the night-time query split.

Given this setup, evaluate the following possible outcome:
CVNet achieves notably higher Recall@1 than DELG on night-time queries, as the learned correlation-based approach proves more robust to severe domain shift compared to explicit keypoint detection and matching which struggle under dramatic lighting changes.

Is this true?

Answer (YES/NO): NO